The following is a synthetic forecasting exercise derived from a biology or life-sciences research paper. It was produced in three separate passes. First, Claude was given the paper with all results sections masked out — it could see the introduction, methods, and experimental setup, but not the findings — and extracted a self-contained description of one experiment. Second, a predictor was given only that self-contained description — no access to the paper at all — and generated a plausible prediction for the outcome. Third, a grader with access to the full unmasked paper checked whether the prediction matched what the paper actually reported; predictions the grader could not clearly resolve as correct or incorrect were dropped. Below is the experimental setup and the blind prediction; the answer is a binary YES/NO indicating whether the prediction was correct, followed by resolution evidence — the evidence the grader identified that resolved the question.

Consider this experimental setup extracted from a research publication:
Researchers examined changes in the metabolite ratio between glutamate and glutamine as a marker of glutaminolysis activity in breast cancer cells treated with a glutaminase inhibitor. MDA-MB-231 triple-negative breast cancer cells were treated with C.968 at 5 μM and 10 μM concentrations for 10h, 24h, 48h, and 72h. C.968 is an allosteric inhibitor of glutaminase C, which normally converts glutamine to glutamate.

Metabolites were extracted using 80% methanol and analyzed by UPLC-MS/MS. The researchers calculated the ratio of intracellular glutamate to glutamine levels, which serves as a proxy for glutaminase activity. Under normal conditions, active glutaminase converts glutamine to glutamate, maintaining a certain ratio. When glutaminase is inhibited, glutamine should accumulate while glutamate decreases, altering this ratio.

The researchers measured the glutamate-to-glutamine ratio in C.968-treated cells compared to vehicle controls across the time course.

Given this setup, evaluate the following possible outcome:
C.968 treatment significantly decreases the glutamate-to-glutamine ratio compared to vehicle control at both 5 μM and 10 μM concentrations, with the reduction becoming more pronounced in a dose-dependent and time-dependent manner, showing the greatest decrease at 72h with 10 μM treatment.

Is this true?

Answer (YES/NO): NO